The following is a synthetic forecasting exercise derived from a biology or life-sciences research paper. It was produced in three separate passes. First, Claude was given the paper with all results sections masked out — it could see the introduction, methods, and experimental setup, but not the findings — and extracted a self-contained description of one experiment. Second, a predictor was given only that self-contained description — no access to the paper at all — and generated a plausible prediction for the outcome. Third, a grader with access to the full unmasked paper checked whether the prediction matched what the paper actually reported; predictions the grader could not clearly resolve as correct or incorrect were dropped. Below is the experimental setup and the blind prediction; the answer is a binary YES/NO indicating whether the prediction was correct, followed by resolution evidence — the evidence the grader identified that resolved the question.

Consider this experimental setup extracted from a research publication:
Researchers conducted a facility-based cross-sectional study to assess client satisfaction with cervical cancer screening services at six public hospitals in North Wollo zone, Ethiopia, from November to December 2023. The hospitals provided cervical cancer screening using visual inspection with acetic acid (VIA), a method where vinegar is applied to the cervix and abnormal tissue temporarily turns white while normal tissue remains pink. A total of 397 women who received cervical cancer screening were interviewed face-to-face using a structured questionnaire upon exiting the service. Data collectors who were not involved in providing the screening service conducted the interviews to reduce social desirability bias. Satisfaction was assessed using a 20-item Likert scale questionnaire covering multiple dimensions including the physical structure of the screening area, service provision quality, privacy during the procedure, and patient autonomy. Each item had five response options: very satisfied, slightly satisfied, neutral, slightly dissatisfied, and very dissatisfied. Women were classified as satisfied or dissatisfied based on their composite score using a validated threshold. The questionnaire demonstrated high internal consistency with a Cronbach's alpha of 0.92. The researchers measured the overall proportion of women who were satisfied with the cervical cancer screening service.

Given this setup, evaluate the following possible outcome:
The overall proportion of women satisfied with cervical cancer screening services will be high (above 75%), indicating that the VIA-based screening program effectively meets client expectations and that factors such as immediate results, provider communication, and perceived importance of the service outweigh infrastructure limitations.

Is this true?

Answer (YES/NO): NO